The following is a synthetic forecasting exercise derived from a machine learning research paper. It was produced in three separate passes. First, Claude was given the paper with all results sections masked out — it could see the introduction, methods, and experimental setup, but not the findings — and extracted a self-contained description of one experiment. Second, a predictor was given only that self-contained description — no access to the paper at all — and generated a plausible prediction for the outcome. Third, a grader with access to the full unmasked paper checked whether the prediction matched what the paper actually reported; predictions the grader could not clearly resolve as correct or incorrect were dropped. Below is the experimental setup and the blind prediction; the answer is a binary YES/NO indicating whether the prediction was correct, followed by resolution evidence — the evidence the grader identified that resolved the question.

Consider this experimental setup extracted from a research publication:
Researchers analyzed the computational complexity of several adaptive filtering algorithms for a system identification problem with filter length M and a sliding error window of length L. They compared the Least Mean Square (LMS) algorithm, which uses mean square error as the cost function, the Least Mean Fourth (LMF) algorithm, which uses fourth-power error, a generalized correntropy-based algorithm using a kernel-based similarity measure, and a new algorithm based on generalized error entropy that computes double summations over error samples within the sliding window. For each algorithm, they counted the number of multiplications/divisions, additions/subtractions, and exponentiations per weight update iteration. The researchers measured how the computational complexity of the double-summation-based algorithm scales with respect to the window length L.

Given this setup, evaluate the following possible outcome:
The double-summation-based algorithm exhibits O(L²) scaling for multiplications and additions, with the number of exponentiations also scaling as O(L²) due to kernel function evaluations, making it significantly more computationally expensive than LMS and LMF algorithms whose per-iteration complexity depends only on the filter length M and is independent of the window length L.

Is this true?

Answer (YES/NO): YES